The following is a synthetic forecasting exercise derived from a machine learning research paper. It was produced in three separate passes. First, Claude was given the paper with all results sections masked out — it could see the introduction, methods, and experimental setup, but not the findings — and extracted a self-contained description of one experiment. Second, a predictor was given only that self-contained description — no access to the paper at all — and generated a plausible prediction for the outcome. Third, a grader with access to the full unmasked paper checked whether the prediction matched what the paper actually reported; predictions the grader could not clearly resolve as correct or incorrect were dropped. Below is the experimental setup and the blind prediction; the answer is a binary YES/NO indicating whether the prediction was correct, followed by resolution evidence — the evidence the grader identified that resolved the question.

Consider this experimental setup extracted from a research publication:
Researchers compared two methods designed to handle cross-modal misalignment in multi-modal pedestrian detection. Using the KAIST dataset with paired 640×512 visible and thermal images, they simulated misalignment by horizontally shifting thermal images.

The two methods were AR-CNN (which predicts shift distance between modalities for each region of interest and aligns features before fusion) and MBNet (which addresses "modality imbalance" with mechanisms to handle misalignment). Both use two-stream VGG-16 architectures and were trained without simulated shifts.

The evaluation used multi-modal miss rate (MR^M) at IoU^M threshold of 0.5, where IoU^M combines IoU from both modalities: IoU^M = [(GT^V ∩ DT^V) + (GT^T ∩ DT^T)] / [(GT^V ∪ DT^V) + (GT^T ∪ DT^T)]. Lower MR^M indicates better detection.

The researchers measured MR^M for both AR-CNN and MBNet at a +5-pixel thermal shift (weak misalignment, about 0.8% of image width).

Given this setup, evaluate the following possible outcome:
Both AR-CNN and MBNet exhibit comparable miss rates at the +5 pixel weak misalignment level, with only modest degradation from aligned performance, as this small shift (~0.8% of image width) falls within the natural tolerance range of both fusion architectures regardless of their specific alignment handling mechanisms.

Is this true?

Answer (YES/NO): YES